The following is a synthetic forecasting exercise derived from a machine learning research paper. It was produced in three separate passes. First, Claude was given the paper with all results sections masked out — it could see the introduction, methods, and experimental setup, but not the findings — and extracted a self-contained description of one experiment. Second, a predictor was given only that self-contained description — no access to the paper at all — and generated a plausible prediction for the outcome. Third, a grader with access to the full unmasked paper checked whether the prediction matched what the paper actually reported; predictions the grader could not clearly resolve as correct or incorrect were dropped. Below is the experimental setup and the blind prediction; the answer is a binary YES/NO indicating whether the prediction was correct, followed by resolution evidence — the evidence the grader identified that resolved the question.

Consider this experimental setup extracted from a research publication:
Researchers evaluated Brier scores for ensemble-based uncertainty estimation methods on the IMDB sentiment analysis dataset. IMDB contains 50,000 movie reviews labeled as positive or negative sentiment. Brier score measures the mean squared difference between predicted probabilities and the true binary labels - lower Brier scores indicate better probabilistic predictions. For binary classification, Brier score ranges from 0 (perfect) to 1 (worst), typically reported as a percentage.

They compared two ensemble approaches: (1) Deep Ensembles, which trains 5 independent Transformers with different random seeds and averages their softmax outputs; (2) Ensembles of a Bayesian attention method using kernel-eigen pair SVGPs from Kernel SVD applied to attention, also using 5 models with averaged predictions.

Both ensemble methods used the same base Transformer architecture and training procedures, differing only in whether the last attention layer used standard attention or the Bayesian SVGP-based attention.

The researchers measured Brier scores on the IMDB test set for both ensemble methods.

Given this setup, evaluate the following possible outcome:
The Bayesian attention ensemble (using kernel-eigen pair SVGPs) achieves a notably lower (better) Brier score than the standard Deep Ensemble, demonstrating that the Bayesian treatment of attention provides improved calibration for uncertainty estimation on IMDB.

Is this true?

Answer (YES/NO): NO